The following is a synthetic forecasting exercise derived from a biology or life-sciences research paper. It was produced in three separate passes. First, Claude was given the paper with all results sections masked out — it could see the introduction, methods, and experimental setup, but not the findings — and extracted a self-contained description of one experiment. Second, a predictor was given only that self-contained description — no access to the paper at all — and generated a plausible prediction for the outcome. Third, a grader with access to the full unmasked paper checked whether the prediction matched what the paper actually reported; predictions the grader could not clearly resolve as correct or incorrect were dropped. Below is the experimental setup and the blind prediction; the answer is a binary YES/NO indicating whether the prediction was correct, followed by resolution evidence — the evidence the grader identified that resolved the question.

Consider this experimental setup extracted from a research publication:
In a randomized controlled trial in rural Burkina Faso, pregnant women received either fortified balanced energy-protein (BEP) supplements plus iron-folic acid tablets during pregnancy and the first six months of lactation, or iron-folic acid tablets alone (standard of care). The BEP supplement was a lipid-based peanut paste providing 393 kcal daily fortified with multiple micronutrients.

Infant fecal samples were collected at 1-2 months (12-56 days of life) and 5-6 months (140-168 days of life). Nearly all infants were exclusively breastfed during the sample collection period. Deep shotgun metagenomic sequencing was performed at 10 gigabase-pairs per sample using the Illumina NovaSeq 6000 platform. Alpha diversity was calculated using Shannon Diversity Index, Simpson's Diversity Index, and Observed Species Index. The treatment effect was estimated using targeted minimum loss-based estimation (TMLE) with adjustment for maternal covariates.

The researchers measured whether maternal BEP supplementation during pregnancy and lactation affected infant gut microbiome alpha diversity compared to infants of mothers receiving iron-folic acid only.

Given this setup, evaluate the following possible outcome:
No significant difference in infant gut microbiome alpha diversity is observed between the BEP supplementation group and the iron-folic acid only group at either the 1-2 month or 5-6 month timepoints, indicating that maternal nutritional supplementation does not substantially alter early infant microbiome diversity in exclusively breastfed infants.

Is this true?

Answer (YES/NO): YES